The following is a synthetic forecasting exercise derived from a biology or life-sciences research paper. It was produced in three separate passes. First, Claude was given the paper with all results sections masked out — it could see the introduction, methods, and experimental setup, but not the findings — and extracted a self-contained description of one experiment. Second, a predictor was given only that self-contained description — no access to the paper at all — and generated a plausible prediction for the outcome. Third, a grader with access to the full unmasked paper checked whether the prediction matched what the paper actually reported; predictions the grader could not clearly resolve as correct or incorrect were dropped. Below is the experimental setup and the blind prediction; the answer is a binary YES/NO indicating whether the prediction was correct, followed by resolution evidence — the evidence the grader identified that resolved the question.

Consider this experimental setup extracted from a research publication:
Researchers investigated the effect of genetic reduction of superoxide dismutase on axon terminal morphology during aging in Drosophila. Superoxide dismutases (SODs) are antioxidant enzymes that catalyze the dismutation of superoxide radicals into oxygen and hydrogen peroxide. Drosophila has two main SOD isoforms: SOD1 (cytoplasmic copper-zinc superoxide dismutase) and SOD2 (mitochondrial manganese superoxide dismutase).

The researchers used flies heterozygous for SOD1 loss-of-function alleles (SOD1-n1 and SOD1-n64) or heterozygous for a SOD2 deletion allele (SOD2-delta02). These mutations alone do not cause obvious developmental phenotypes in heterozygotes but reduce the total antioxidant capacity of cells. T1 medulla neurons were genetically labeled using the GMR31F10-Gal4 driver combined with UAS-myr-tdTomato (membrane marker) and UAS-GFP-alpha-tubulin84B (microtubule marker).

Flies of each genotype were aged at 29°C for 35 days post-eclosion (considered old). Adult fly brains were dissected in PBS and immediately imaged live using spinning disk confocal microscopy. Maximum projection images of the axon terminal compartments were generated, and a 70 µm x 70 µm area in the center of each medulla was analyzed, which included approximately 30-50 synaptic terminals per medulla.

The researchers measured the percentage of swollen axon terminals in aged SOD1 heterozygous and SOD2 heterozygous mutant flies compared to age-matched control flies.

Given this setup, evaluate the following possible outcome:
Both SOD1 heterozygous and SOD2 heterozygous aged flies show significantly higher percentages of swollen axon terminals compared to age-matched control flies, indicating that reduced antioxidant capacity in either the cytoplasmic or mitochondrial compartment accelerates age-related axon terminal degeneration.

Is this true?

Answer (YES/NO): NO